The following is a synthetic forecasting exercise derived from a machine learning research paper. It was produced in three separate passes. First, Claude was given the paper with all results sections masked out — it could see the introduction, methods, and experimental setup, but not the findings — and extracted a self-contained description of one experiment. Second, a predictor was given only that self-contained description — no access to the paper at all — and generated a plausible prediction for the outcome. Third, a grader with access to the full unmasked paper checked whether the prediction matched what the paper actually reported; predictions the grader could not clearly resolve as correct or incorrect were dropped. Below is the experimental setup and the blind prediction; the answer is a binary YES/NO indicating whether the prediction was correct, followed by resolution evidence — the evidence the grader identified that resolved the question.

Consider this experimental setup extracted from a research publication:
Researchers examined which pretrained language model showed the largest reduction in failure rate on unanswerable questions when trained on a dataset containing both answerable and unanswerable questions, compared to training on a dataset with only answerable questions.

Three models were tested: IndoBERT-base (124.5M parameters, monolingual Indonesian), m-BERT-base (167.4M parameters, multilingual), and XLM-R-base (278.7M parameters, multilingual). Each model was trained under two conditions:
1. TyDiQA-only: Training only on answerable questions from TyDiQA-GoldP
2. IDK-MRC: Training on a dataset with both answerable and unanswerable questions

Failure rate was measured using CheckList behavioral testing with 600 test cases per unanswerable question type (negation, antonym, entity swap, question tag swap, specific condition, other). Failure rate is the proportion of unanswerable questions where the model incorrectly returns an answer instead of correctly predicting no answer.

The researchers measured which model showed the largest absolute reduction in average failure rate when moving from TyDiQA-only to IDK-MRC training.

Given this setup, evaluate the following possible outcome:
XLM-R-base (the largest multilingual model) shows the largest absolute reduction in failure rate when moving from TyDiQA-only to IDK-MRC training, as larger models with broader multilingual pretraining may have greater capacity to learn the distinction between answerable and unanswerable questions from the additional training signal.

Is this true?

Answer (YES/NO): NO